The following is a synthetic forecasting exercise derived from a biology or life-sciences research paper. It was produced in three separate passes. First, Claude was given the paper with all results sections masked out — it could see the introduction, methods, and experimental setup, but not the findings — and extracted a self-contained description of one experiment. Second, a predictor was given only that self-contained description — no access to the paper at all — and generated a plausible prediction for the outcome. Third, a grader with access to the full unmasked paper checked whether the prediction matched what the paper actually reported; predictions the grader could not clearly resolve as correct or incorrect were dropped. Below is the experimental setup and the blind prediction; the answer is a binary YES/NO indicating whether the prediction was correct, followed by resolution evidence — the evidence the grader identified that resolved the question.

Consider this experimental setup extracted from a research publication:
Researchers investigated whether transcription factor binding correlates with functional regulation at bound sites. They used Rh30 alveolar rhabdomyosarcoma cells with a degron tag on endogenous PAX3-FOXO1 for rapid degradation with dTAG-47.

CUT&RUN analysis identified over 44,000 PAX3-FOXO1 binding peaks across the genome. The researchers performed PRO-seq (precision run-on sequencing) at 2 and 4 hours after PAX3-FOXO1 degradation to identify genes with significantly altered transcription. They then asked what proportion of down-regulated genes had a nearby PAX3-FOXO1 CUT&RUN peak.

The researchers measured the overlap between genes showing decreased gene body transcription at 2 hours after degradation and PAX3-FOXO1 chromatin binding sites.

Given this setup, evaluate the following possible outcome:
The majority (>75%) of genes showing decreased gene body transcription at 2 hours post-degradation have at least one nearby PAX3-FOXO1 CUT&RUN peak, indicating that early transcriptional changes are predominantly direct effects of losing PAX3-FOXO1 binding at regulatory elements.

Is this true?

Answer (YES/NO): YES